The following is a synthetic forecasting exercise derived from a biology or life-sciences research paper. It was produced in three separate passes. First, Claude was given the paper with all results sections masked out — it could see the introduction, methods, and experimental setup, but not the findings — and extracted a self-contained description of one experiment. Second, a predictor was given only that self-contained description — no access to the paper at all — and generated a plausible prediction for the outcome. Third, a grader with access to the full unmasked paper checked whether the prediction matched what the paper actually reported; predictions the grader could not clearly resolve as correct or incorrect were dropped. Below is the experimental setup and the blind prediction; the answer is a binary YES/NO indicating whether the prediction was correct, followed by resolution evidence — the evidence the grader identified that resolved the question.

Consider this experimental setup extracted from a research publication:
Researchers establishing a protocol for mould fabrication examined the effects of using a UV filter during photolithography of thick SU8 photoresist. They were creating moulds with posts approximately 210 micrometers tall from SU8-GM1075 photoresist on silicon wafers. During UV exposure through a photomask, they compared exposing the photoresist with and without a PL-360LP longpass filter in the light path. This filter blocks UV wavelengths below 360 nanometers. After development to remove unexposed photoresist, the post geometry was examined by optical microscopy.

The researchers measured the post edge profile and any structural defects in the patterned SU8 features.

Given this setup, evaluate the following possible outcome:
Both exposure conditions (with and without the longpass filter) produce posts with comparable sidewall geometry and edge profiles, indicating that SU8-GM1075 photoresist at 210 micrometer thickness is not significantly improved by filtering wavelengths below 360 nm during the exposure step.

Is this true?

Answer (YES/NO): NO